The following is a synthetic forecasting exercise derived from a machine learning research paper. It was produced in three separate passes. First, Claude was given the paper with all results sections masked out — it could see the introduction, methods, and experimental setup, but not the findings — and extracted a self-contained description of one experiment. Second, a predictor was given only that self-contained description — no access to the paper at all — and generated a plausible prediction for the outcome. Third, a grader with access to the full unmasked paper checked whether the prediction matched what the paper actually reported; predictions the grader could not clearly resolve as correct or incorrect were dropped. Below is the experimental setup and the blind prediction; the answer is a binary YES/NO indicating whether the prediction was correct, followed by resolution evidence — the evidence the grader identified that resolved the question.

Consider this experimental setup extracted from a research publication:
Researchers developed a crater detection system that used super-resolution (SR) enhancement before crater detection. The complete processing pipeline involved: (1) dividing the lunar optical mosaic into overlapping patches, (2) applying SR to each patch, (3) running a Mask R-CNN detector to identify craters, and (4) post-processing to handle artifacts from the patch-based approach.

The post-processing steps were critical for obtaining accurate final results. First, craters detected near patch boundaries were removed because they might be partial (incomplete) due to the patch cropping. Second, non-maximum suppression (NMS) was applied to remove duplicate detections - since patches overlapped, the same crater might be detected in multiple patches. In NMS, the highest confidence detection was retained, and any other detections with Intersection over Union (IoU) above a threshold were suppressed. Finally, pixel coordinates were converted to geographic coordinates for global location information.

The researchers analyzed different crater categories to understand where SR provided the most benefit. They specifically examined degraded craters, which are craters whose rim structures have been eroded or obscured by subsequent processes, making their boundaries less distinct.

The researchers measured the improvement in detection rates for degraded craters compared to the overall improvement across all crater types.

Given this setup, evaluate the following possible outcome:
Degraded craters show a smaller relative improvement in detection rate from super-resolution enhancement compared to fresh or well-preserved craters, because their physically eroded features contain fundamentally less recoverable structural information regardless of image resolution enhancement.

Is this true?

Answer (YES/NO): NO